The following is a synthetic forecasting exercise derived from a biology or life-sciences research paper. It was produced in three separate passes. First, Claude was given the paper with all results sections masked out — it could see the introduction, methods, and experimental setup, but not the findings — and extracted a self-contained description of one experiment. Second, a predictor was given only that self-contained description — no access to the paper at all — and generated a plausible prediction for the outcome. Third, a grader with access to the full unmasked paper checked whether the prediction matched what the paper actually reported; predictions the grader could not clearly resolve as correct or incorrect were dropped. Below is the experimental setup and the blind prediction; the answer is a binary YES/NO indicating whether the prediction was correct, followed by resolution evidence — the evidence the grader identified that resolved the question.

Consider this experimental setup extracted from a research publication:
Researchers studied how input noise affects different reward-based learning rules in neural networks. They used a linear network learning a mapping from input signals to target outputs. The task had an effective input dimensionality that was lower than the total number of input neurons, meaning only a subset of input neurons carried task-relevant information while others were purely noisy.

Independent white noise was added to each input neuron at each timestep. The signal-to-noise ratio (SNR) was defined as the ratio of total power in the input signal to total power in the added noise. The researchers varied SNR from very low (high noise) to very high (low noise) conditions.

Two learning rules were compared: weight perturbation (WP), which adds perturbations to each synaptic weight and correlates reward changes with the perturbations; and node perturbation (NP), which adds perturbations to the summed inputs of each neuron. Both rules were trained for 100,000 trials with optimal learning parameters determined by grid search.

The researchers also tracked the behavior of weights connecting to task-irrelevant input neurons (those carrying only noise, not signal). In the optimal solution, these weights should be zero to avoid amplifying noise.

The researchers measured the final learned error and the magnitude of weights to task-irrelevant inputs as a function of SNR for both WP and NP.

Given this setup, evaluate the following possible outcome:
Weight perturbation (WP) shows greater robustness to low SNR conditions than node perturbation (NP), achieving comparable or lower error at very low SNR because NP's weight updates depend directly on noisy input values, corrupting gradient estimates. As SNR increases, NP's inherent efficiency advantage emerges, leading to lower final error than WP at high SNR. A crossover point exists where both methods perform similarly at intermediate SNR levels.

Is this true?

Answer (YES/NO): NO